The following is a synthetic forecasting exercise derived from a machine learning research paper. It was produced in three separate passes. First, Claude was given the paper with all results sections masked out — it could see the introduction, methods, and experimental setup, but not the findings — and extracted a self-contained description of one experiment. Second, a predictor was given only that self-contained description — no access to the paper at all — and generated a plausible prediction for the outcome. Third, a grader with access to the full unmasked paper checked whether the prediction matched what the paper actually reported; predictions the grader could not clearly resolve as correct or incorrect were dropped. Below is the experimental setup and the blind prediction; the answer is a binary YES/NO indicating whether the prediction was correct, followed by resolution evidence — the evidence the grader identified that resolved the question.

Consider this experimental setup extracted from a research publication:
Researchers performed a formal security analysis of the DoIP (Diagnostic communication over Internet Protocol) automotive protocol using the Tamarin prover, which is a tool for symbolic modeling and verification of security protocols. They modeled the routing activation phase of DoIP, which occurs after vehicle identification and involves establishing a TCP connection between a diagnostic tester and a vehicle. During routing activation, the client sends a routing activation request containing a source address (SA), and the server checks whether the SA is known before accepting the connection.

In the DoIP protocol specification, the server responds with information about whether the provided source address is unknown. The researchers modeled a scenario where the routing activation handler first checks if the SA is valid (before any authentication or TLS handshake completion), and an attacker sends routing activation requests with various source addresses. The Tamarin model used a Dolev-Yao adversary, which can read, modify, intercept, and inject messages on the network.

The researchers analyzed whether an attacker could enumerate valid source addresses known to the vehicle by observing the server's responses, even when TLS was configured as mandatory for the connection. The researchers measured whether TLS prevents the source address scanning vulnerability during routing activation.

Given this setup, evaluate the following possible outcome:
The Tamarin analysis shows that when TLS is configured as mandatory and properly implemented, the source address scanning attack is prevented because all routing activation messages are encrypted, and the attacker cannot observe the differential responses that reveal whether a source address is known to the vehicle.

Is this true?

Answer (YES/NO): NO